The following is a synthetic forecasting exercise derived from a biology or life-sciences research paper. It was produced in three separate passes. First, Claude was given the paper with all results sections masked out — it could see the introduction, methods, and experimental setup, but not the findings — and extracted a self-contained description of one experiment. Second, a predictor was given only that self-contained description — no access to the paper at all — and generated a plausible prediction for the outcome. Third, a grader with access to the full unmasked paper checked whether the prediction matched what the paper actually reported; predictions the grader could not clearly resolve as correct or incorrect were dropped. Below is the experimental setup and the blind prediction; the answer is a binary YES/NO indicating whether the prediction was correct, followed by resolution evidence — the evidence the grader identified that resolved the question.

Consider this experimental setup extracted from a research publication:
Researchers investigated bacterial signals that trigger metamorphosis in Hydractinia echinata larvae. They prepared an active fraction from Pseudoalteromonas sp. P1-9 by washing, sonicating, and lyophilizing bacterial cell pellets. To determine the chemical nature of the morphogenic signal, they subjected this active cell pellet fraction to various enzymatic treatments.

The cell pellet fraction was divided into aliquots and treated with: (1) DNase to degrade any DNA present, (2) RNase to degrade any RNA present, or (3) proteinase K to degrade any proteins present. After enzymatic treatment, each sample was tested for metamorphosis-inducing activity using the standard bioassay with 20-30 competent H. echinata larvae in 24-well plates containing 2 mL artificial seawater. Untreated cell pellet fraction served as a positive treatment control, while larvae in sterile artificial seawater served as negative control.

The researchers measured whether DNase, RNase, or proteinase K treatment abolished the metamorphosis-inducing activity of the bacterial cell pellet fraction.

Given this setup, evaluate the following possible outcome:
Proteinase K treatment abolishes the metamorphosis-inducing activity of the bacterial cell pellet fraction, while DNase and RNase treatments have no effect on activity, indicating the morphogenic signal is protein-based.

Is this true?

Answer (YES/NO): NO